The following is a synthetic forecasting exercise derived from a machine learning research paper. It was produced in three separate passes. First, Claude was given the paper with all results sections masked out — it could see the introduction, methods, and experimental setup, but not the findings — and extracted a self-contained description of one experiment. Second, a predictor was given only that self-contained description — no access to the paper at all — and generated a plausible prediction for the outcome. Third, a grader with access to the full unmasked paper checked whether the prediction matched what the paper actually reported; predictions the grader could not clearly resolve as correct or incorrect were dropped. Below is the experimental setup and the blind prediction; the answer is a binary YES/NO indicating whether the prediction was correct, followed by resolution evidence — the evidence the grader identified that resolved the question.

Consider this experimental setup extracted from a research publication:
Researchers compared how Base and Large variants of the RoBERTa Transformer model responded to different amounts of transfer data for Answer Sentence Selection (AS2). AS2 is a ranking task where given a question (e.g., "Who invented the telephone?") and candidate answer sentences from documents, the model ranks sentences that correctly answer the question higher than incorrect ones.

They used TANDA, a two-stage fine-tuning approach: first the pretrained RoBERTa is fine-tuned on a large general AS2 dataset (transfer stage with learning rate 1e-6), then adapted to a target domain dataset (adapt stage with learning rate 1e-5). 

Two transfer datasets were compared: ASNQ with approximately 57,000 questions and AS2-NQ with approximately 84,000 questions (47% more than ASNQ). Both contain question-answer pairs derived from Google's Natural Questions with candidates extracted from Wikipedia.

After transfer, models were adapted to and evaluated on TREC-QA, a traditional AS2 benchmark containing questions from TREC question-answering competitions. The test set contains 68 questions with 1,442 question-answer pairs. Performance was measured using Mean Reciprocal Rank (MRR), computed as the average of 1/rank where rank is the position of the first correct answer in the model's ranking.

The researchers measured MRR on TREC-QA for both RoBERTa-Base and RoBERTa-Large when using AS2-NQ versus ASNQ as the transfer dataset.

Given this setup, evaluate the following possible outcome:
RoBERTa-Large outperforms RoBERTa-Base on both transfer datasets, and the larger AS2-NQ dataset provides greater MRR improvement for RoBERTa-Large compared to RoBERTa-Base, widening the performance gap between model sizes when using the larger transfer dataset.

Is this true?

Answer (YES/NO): YES